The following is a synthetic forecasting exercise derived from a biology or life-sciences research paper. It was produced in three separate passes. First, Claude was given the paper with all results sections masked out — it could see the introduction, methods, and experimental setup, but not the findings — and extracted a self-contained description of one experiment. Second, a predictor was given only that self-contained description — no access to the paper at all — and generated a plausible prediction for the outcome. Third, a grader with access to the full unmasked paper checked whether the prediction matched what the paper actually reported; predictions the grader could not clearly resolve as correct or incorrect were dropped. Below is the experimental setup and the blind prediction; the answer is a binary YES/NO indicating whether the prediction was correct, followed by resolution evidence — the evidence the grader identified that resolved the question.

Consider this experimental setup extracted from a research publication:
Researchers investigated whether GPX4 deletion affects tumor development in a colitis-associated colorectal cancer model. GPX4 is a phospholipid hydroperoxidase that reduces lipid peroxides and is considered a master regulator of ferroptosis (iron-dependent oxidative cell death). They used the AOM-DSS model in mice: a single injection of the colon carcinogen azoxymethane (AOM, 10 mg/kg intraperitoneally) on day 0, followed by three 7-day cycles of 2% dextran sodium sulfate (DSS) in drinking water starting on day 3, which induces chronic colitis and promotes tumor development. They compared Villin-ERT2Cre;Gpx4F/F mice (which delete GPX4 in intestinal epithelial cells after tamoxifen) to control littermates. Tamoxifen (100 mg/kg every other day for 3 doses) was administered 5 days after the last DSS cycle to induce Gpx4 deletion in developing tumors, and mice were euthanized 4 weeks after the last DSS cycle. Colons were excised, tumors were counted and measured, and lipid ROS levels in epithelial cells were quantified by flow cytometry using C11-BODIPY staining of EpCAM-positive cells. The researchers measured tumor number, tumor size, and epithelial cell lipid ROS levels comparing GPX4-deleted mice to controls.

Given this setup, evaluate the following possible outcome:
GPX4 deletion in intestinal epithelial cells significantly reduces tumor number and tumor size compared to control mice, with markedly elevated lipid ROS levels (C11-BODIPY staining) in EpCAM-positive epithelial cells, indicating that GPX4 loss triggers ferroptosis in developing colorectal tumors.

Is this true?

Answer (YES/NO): NO